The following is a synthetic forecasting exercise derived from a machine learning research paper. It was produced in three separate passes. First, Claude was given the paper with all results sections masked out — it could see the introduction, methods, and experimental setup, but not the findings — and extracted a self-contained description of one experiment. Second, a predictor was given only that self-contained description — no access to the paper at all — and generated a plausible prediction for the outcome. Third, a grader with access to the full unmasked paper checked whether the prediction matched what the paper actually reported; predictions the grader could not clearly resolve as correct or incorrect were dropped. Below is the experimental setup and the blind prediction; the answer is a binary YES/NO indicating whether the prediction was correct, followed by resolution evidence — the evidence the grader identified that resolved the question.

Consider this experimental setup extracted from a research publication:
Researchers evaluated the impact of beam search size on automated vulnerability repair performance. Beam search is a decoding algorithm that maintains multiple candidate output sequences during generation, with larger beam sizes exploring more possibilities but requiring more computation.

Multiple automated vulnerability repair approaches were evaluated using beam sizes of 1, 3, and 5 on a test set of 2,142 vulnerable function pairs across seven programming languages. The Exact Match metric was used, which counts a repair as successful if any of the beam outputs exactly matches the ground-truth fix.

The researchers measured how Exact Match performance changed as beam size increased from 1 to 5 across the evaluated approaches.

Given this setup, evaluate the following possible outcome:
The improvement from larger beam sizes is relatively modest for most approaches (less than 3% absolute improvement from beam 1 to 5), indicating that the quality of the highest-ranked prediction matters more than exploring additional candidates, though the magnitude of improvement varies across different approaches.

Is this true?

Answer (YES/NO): NO